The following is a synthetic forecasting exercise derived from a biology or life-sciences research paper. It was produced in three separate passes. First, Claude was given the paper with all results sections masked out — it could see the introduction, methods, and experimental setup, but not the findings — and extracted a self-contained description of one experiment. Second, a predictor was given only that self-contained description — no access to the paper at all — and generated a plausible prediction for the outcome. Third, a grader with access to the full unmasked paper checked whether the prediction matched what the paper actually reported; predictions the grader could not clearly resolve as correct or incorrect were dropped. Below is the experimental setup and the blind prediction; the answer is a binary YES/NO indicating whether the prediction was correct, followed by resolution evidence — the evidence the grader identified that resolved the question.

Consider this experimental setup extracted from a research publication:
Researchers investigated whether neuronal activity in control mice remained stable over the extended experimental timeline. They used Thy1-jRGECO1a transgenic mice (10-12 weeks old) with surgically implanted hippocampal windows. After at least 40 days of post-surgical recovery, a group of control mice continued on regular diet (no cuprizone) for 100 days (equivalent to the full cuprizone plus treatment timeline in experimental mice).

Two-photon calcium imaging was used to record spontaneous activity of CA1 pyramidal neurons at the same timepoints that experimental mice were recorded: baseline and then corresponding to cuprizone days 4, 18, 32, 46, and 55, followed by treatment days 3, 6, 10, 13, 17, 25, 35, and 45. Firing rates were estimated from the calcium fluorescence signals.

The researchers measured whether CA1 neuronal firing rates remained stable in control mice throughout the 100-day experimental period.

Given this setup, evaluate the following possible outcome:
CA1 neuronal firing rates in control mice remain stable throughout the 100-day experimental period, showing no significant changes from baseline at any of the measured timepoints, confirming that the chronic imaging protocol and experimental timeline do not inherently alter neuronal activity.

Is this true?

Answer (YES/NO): YES